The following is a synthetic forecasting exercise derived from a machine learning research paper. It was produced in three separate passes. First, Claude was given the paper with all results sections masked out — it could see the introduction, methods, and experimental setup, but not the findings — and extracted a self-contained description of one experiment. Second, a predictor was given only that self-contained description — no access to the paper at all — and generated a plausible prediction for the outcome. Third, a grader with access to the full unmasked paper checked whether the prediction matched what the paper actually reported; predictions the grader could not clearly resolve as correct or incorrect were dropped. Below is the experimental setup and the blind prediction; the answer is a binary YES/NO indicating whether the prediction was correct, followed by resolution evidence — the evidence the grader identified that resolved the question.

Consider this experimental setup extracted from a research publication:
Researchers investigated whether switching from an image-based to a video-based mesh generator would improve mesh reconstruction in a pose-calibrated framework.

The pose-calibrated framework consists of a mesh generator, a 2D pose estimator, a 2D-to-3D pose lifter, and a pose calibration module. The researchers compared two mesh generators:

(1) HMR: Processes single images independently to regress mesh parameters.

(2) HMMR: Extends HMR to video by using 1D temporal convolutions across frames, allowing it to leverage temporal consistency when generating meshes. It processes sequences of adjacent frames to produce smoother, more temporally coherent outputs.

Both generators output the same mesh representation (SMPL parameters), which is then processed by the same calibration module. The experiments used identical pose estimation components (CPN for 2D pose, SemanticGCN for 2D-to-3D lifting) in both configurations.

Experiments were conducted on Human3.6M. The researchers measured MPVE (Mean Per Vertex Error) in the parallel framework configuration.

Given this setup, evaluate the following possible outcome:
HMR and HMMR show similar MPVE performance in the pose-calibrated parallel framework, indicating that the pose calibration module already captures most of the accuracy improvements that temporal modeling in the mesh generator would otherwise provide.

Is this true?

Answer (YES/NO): NO